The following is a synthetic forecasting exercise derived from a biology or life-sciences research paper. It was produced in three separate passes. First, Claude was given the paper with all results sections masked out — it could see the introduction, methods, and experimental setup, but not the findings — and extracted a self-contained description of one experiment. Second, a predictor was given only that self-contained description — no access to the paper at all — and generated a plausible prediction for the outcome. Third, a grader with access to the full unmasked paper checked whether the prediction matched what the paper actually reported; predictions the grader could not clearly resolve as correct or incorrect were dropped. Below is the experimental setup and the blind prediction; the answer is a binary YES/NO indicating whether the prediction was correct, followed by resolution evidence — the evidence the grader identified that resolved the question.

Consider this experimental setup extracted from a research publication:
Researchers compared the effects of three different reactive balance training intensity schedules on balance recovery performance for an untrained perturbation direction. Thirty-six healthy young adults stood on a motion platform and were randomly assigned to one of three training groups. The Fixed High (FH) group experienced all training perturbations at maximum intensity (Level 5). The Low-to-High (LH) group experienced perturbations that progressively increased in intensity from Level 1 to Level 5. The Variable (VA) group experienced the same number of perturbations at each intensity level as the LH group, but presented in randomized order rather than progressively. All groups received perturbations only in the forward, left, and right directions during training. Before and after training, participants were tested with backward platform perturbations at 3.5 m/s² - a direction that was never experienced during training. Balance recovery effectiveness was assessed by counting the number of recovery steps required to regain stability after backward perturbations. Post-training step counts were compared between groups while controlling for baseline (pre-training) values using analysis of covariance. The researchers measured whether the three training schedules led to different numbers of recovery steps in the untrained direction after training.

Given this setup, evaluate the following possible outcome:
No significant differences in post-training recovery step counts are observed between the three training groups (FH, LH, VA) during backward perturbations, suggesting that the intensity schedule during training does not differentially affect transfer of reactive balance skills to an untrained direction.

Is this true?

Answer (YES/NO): YES